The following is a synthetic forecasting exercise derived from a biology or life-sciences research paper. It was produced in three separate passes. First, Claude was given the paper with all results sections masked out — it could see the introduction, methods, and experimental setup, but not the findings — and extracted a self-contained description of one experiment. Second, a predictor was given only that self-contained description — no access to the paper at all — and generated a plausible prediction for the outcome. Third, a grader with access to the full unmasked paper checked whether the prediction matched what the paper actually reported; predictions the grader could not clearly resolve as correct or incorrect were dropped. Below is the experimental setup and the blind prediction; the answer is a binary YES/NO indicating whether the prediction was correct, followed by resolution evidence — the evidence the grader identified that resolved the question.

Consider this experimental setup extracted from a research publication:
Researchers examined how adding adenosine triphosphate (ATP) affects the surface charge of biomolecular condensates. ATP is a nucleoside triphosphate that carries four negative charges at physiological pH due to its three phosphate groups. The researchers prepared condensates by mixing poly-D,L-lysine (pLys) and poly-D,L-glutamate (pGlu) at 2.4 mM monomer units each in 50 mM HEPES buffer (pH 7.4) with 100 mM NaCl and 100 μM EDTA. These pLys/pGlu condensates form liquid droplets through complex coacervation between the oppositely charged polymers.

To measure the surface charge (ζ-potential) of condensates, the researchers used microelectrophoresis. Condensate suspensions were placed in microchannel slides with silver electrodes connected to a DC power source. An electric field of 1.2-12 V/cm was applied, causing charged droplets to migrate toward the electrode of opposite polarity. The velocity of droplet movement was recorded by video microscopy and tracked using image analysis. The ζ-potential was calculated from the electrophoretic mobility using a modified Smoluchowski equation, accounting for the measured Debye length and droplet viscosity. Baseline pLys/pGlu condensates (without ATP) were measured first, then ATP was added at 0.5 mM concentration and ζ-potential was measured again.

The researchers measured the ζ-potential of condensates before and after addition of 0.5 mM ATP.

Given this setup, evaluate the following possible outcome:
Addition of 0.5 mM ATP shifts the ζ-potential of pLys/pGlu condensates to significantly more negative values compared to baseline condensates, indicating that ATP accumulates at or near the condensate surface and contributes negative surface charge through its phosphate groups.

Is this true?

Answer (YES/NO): YES